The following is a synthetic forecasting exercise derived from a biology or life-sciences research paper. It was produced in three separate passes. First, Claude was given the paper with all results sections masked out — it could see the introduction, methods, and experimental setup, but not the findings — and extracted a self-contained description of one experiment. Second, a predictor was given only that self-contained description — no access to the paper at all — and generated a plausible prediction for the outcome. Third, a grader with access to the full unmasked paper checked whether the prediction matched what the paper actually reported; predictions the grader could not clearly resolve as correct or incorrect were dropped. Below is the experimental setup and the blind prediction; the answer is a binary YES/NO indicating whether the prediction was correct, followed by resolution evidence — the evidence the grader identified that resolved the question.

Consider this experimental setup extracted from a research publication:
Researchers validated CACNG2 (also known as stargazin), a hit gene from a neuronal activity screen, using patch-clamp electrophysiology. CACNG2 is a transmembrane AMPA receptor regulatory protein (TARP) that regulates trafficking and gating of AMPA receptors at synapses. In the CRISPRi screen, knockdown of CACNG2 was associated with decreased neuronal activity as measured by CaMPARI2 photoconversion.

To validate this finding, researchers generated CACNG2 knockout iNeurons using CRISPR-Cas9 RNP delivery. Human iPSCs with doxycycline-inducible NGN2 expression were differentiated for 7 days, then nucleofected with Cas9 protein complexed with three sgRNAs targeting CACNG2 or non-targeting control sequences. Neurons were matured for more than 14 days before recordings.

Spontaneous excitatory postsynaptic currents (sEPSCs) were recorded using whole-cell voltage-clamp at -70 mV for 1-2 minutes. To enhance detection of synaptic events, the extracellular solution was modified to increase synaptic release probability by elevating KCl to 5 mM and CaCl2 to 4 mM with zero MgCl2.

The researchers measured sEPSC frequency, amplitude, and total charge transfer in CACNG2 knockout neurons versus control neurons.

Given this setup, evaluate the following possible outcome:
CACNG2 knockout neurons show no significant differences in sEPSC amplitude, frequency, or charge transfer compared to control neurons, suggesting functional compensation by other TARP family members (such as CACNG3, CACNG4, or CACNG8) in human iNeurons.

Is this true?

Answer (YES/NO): NO